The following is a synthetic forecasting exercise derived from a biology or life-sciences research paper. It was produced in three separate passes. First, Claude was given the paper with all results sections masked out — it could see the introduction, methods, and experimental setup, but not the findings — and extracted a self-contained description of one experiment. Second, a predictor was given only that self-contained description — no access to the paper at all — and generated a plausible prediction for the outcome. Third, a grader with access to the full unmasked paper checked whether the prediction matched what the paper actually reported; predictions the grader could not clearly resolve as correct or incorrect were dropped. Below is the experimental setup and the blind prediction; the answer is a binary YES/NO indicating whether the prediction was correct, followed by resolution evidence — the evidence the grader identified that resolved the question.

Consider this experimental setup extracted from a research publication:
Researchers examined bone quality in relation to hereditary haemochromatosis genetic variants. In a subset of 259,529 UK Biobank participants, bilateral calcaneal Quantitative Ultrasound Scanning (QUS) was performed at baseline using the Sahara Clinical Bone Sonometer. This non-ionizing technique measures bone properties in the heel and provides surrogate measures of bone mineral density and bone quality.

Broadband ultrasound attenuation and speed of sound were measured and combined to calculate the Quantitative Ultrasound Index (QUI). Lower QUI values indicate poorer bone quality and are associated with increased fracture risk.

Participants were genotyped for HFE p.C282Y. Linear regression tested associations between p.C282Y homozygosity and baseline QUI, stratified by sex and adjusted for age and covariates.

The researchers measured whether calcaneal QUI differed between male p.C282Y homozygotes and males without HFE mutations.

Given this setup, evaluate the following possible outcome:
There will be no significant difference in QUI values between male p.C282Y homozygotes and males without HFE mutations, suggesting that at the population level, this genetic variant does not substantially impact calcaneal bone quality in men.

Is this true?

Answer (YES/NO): YES